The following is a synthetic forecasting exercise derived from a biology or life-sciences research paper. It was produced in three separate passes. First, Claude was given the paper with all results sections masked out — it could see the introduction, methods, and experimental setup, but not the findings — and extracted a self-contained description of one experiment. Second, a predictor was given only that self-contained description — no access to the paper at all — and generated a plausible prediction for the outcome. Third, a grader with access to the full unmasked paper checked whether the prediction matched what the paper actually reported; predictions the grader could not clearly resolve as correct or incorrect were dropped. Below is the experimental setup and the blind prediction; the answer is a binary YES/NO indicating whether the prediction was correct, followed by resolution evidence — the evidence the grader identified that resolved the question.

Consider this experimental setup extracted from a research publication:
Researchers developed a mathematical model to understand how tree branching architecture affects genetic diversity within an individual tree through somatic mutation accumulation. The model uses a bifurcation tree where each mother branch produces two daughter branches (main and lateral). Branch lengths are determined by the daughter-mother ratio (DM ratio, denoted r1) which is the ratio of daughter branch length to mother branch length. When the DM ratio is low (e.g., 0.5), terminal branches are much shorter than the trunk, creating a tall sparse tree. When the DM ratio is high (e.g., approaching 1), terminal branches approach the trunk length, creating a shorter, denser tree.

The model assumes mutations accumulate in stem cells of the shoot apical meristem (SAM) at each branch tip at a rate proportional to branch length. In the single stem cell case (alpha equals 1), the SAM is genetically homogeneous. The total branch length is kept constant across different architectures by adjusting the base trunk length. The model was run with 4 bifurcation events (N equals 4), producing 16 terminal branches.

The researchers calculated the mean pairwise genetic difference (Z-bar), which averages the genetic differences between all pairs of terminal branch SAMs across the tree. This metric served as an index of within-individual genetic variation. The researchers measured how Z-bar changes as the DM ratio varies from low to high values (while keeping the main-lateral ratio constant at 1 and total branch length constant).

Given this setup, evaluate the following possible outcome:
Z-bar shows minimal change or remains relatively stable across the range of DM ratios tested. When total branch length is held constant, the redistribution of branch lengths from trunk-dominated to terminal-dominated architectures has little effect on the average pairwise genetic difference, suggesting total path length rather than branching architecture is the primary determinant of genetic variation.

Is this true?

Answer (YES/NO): NO